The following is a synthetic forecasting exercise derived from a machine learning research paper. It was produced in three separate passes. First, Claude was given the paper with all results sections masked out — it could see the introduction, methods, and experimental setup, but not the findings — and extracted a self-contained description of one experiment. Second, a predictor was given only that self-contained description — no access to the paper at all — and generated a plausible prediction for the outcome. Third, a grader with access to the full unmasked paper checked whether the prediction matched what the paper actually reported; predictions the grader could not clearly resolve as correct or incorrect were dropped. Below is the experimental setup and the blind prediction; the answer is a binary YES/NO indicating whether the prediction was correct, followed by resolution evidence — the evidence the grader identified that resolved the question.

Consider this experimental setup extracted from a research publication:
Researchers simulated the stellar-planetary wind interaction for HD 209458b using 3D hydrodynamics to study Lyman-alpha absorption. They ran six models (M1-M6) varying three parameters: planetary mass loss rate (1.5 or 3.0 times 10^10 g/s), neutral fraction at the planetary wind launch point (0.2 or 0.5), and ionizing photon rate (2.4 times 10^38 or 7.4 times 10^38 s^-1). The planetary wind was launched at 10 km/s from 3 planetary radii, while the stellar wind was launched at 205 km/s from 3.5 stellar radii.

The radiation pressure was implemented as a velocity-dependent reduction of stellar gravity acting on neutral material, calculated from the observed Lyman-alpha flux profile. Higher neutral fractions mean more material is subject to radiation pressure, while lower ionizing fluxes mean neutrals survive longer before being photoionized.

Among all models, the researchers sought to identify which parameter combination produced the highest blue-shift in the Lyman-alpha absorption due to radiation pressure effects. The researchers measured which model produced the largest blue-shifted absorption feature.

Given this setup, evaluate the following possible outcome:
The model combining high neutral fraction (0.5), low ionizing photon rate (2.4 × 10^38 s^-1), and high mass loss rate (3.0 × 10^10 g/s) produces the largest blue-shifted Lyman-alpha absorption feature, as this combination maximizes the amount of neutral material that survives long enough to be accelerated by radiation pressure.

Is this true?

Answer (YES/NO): NO